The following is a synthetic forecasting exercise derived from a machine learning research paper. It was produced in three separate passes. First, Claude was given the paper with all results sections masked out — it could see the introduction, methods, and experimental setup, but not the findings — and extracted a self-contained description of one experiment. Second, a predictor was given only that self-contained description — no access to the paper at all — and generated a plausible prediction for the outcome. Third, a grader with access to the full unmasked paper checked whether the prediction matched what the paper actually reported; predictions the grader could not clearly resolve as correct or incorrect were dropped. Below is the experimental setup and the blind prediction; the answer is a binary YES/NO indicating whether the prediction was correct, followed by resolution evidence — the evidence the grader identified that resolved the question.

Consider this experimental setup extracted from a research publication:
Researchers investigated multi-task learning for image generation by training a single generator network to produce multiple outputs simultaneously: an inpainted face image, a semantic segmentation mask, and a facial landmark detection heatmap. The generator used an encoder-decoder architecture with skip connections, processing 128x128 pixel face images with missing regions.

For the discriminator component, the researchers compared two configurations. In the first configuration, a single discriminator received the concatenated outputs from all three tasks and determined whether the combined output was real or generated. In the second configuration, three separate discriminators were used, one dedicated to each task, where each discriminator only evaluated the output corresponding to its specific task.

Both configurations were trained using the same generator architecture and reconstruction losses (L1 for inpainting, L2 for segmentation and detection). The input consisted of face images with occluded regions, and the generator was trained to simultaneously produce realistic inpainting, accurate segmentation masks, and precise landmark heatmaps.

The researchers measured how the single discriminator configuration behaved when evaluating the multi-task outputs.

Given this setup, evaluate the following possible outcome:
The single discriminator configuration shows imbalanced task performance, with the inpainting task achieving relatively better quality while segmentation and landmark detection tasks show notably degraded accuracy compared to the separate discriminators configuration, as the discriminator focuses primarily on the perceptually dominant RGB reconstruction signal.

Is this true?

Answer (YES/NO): NO